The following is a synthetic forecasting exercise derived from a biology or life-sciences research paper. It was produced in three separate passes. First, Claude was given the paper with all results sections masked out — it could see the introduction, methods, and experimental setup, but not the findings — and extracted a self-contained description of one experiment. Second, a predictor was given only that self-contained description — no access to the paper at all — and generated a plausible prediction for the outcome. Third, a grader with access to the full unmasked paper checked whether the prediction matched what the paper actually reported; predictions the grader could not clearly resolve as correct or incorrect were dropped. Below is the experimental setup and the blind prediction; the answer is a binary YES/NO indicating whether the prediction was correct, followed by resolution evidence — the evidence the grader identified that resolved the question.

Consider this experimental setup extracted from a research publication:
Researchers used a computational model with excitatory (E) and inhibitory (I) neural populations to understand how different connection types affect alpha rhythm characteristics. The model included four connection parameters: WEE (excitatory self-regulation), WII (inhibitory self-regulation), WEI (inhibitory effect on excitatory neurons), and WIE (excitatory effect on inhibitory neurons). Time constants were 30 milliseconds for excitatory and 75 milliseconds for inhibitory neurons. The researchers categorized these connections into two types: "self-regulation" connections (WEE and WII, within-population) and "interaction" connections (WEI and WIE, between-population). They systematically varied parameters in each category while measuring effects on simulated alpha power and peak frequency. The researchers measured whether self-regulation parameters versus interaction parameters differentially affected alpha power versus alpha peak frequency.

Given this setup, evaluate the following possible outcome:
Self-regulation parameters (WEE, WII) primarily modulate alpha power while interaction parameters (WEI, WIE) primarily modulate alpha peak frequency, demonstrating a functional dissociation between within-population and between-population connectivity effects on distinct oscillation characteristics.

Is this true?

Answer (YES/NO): YES